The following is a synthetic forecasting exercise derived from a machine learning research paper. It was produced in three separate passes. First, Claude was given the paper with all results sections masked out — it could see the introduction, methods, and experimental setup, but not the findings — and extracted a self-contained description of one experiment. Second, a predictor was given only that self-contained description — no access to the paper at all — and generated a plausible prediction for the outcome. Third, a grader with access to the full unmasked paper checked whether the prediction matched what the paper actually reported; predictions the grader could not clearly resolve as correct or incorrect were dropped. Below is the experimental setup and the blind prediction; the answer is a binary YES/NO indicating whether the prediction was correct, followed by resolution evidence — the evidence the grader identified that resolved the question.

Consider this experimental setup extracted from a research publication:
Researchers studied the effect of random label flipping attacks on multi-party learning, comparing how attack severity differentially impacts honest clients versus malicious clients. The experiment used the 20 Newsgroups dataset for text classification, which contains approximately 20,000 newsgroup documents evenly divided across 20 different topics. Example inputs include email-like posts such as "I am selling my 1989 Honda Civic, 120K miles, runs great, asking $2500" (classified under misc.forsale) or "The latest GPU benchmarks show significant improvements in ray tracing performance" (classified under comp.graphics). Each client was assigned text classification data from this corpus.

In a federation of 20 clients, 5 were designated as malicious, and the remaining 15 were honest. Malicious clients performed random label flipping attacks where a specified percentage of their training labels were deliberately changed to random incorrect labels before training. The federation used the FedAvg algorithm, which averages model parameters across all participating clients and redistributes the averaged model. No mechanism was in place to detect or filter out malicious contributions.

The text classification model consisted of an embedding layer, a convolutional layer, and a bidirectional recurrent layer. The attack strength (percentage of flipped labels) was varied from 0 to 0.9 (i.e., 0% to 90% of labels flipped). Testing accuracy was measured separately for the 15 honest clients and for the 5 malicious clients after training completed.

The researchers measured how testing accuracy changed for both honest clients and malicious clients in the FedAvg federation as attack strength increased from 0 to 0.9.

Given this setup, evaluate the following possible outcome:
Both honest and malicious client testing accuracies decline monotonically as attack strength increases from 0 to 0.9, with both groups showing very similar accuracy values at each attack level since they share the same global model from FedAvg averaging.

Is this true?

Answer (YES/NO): NO